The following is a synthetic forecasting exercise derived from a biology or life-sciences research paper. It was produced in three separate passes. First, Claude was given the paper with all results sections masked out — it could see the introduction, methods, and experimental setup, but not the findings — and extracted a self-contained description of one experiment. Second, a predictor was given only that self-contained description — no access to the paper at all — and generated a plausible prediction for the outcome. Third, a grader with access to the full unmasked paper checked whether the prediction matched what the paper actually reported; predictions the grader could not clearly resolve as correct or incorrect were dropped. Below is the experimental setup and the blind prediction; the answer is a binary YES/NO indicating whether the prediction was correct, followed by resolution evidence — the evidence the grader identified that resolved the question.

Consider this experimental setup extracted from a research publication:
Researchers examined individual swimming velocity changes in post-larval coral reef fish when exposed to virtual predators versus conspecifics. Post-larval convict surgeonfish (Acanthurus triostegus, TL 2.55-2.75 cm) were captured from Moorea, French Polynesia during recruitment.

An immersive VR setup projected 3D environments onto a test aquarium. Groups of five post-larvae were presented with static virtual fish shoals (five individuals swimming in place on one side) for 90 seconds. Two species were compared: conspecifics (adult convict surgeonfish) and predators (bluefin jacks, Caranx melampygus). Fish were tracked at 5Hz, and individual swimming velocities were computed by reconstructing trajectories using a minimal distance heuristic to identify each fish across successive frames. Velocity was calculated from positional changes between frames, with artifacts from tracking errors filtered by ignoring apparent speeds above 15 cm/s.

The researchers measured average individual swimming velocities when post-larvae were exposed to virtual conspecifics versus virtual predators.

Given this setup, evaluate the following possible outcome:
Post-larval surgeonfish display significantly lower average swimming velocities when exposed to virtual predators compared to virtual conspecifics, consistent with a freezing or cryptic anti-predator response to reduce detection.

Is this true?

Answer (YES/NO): YES